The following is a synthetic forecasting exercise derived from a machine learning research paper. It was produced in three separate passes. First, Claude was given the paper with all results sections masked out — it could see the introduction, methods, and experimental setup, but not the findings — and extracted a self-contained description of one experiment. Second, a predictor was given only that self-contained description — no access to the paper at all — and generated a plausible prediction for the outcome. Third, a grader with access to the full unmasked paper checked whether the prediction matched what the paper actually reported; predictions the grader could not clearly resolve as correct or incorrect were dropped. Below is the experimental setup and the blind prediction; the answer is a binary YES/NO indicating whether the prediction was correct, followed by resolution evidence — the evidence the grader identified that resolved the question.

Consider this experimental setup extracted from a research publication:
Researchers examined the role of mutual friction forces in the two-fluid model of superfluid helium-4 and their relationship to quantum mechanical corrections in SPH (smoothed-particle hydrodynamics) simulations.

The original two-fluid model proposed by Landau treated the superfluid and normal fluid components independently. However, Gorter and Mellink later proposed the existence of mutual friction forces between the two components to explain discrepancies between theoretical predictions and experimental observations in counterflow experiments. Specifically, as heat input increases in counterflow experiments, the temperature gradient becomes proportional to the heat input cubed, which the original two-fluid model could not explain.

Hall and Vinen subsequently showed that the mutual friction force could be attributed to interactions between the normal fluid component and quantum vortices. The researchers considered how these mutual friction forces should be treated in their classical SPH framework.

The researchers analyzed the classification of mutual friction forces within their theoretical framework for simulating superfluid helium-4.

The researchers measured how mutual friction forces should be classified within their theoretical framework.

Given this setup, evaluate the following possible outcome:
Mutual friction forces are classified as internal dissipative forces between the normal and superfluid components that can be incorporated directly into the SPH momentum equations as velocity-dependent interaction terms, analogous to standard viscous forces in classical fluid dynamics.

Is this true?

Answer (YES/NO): NO